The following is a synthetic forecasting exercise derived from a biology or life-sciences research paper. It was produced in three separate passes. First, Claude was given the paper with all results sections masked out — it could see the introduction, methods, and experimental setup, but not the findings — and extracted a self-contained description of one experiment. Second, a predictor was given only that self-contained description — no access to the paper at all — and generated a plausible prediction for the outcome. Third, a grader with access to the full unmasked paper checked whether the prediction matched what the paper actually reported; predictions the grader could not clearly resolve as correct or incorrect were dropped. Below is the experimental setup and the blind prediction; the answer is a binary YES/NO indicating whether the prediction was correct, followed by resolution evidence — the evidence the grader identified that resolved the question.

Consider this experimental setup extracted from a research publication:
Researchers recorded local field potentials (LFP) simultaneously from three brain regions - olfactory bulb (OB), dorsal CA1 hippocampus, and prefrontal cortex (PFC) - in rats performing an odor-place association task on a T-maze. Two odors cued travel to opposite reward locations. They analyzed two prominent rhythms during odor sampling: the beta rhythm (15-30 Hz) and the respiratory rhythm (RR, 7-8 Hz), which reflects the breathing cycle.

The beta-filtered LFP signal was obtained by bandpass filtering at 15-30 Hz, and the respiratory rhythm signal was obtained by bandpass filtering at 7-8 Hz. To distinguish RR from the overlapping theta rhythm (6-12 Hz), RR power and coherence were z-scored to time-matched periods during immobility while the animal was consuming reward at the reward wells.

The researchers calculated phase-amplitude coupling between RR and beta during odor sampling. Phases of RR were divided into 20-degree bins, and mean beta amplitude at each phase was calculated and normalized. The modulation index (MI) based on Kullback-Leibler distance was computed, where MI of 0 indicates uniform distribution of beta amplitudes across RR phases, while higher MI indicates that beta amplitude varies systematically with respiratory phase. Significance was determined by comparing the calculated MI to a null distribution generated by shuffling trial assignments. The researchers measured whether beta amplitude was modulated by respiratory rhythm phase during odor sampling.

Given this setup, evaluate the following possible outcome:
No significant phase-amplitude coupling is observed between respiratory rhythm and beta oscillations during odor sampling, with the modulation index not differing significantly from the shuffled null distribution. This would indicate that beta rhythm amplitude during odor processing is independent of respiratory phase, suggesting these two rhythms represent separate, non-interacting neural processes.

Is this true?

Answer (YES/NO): NO